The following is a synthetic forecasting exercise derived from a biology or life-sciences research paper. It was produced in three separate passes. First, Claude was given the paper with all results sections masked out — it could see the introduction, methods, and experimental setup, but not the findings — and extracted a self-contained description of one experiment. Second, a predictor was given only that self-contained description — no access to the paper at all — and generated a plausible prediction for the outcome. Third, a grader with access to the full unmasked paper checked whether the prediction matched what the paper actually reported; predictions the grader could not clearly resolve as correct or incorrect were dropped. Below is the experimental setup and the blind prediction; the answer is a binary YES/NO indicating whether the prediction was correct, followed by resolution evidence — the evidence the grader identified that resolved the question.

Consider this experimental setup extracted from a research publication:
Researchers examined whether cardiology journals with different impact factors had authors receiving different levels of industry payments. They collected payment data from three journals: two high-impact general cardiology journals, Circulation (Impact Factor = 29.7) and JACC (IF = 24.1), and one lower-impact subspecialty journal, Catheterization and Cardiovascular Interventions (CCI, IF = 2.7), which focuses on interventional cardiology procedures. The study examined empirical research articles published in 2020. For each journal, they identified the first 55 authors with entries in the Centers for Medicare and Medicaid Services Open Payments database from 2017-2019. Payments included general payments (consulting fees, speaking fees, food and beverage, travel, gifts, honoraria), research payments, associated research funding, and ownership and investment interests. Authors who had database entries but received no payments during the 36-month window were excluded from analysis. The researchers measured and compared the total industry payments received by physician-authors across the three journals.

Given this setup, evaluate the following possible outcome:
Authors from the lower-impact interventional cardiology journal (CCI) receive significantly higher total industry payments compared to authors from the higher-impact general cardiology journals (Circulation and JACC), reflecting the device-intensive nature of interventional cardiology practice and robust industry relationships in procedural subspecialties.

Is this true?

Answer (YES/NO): NO